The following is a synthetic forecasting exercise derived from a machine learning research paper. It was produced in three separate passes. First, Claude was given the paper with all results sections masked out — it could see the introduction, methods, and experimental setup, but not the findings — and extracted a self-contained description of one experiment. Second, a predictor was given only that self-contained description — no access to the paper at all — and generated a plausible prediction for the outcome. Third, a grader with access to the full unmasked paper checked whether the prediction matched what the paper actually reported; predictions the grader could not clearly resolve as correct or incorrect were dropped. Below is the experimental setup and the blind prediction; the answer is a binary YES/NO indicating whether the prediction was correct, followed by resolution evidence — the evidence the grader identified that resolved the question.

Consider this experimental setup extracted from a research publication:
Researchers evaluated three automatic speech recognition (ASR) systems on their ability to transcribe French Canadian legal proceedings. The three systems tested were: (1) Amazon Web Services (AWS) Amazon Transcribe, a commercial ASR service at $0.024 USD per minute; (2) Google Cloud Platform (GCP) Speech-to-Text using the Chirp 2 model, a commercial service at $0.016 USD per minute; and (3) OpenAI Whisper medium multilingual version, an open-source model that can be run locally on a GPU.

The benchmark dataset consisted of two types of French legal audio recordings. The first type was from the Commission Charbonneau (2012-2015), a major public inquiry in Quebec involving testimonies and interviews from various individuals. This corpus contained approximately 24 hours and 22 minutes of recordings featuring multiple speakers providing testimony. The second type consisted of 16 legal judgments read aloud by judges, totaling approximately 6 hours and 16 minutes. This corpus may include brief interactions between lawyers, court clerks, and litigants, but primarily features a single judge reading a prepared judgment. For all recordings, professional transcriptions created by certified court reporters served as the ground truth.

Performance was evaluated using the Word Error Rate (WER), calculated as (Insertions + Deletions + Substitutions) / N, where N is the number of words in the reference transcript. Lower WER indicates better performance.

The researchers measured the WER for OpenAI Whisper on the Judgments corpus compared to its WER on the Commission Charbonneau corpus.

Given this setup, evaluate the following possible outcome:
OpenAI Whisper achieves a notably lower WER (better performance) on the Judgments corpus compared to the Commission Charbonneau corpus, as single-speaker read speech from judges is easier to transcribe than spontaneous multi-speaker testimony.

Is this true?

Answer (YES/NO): YES